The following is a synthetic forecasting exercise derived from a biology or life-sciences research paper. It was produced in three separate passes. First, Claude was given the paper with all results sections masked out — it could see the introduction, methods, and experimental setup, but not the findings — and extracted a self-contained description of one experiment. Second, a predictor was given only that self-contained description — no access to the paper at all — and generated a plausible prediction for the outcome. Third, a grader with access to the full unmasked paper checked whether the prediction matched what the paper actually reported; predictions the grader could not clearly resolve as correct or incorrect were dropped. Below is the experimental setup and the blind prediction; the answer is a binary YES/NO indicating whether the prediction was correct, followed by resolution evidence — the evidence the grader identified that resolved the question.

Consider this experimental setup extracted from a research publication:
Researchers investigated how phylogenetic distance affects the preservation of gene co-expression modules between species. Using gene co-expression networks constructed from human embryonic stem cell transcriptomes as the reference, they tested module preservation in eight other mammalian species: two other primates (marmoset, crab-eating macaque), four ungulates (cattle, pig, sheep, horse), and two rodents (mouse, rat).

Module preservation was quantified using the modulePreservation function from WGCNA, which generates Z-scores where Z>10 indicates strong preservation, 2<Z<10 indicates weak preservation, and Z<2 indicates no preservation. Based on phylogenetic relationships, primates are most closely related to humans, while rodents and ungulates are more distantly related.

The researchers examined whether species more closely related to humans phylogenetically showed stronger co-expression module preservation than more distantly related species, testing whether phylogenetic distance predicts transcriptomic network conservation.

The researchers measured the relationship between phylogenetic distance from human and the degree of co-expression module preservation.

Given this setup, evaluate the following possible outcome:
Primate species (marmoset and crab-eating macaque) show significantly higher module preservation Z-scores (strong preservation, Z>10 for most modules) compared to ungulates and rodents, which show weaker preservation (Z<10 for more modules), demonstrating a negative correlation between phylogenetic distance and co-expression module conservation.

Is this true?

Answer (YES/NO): NO